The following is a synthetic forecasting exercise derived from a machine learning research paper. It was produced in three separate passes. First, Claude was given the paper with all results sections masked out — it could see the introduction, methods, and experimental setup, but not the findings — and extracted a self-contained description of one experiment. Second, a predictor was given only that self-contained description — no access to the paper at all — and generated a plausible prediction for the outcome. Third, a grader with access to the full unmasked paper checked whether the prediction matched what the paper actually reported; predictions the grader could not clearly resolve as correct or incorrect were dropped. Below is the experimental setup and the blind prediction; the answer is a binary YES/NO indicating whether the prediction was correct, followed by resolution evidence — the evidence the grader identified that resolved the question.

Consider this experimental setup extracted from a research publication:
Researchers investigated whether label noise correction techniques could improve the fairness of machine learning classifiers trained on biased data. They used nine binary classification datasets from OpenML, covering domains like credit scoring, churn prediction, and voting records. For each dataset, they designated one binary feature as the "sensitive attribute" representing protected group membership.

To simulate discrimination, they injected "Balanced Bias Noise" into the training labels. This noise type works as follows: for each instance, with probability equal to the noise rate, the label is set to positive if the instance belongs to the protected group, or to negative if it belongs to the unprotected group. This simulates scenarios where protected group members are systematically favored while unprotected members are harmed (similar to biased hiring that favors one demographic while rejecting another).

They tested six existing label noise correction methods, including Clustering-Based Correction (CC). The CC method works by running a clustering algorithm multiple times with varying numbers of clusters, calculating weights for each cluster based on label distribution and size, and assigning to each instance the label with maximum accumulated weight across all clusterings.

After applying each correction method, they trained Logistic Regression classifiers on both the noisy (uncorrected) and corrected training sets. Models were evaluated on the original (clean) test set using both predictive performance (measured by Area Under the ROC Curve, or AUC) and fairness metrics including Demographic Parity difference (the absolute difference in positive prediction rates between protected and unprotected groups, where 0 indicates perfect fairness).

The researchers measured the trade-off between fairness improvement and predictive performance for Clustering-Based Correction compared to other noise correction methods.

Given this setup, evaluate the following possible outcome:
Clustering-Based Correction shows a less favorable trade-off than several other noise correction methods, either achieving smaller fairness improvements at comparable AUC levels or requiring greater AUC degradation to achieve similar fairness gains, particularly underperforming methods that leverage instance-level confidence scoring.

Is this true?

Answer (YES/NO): NO